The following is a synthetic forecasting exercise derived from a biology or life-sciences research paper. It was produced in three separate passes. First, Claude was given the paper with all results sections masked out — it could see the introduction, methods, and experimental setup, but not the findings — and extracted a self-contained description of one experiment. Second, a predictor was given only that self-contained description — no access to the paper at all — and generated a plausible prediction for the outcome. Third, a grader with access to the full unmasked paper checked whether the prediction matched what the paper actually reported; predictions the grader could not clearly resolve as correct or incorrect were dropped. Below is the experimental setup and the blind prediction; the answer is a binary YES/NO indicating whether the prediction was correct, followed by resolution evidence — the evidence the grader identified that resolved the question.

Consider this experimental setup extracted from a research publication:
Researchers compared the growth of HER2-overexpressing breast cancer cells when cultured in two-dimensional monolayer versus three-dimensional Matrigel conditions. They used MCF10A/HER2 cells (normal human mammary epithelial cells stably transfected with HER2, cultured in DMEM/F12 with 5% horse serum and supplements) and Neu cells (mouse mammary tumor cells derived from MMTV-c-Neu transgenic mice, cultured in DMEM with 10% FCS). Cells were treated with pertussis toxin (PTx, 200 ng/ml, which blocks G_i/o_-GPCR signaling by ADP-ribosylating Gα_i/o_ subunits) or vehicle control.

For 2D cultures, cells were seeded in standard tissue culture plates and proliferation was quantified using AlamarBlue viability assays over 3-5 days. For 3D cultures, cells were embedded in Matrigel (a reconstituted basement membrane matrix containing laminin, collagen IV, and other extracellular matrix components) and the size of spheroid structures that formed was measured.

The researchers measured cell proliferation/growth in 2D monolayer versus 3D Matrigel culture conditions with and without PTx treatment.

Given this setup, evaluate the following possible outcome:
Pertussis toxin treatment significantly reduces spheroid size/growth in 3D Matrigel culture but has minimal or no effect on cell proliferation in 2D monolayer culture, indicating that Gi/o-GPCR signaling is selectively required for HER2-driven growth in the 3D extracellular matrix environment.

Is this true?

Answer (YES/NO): NO